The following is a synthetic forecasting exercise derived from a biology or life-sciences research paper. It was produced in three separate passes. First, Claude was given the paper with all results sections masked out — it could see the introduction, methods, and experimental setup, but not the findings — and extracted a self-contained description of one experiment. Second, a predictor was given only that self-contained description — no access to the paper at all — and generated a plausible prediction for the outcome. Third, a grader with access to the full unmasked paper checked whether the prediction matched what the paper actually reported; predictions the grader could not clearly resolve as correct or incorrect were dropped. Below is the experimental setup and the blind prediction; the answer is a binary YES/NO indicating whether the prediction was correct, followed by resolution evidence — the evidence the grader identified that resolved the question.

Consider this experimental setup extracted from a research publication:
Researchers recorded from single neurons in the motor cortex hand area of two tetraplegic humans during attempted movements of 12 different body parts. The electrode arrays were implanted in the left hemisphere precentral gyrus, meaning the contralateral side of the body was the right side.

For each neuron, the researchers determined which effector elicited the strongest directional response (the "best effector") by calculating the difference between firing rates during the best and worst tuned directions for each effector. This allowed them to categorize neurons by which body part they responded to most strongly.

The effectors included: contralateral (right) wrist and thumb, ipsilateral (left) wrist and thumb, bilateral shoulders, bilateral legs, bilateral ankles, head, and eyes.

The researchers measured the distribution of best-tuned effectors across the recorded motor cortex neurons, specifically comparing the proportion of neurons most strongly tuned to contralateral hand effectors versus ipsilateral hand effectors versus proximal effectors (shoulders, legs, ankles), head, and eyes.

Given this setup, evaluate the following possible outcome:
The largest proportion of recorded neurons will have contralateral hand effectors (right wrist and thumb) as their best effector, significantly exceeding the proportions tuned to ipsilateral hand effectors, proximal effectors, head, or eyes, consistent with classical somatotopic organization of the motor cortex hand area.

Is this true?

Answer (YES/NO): YES